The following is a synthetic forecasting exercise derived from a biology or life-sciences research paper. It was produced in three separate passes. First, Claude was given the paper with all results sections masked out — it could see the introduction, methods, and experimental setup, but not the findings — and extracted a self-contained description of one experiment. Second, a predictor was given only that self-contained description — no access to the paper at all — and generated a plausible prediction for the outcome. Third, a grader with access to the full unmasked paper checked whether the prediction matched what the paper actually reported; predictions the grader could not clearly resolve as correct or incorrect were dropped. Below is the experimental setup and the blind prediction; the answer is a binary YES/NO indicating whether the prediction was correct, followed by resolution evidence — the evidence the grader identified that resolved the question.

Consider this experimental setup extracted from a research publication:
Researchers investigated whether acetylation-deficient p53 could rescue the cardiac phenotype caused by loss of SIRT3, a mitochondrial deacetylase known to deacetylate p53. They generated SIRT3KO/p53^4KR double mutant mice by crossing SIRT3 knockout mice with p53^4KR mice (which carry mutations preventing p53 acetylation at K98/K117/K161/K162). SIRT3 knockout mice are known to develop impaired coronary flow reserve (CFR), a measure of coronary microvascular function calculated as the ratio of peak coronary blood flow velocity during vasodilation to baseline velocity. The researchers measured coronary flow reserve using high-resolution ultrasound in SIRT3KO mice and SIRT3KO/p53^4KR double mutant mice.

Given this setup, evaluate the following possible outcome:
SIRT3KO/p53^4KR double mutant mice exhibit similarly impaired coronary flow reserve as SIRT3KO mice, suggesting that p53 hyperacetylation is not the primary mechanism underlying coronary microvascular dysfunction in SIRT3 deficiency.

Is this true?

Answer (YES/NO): NO